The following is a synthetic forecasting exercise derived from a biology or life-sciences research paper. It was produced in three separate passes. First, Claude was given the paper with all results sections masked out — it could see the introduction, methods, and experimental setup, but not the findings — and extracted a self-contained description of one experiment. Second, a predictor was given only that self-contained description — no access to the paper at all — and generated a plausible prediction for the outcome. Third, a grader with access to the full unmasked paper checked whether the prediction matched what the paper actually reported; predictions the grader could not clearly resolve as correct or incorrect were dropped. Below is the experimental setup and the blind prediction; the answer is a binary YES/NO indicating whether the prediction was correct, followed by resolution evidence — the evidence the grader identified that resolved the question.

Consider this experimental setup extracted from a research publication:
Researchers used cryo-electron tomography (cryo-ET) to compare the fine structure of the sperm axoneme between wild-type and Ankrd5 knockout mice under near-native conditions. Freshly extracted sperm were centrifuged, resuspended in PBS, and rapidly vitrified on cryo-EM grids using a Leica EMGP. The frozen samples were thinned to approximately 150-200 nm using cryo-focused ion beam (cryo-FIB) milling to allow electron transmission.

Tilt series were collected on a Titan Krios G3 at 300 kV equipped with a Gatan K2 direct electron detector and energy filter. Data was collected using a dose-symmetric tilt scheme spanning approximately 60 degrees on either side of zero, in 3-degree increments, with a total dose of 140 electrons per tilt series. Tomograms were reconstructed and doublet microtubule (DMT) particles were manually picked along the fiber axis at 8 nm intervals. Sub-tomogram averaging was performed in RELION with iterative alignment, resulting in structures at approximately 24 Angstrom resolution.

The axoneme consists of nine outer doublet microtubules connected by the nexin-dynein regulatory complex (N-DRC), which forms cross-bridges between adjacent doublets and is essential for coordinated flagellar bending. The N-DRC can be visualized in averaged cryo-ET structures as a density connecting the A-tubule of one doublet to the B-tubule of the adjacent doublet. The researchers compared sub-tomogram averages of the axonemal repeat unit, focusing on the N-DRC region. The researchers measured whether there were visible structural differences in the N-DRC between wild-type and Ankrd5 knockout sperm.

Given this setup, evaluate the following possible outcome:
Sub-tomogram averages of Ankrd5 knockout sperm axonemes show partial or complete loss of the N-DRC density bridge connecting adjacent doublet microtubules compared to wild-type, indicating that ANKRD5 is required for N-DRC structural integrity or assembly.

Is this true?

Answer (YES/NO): NO